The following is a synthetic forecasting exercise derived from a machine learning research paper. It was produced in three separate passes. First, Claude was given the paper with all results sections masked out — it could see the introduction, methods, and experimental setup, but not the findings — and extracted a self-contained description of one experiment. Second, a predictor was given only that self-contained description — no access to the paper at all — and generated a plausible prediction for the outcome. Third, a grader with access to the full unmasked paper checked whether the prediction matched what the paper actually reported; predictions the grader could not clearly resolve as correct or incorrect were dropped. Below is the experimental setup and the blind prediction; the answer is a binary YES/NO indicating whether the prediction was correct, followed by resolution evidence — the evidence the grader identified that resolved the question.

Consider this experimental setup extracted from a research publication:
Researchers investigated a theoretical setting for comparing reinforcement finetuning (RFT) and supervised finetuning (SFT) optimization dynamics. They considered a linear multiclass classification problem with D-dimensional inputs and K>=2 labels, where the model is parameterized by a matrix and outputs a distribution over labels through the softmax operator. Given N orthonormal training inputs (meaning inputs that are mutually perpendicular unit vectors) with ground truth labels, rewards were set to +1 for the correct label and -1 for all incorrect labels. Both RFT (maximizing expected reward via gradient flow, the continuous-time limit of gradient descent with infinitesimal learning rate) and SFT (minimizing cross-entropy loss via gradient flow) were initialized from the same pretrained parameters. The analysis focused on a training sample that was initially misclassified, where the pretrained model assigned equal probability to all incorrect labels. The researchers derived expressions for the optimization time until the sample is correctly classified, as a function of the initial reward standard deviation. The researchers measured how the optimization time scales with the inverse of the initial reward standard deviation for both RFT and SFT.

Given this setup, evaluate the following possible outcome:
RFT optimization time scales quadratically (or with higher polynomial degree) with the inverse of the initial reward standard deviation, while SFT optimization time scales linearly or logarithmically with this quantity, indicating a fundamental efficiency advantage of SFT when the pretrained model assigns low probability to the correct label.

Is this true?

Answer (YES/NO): YES